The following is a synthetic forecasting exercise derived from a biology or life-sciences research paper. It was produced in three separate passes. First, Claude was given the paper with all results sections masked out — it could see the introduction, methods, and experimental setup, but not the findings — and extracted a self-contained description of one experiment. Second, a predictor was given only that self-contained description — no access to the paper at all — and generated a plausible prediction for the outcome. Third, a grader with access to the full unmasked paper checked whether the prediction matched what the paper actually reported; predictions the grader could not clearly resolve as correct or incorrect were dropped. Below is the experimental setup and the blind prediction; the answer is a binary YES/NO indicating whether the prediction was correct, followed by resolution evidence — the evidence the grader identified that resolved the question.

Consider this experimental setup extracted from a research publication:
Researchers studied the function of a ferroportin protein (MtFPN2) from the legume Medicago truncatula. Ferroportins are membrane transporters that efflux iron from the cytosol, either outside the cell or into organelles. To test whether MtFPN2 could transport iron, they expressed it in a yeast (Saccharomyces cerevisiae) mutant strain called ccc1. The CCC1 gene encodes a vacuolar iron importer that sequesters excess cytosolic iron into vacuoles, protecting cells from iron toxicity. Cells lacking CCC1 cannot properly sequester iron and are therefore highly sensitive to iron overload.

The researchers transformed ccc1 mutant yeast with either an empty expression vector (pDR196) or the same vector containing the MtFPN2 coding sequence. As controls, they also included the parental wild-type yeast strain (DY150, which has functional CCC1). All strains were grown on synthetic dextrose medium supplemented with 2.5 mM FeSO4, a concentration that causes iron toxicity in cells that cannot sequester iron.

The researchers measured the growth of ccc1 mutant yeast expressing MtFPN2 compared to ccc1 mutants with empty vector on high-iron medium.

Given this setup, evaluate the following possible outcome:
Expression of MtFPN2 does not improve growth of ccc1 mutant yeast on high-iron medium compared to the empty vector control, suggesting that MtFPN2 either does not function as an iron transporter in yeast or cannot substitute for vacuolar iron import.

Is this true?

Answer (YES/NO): NO